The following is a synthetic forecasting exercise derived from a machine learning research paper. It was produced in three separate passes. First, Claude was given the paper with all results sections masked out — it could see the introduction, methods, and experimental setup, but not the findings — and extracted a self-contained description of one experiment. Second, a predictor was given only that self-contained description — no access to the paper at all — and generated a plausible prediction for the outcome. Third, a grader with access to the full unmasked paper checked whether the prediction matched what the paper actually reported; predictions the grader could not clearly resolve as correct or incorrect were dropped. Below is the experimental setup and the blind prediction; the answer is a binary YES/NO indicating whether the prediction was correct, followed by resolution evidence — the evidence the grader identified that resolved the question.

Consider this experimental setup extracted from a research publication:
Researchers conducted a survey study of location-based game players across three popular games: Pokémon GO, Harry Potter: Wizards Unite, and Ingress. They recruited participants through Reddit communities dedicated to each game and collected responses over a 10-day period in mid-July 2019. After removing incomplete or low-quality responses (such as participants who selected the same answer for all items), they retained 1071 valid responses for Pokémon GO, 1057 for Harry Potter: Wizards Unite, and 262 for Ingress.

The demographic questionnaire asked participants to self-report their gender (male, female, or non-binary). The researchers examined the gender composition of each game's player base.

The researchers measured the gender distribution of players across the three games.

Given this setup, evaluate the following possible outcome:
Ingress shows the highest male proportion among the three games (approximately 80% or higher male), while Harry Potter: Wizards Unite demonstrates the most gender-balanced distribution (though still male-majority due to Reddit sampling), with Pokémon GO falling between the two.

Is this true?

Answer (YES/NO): YES